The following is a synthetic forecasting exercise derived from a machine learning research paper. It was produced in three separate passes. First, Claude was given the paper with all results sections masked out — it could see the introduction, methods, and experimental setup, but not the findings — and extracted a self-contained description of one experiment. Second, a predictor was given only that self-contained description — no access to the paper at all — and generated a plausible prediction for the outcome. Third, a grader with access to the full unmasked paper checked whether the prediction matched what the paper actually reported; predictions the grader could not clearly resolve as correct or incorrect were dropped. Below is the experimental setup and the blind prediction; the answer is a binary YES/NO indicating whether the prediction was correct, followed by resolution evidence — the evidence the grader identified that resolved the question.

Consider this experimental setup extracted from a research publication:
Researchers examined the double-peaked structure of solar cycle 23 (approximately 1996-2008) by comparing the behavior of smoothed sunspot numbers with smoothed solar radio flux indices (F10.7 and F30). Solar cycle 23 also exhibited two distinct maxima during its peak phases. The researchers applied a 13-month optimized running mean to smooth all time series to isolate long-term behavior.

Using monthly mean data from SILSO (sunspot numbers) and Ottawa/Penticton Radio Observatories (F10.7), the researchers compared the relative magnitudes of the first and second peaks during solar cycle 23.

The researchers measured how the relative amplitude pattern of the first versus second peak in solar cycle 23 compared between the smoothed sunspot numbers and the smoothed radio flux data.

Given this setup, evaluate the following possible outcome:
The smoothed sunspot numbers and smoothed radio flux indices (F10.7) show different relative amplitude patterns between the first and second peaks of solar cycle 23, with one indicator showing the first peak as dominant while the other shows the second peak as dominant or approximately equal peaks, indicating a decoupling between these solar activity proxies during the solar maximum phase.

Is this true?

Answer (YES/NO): YES